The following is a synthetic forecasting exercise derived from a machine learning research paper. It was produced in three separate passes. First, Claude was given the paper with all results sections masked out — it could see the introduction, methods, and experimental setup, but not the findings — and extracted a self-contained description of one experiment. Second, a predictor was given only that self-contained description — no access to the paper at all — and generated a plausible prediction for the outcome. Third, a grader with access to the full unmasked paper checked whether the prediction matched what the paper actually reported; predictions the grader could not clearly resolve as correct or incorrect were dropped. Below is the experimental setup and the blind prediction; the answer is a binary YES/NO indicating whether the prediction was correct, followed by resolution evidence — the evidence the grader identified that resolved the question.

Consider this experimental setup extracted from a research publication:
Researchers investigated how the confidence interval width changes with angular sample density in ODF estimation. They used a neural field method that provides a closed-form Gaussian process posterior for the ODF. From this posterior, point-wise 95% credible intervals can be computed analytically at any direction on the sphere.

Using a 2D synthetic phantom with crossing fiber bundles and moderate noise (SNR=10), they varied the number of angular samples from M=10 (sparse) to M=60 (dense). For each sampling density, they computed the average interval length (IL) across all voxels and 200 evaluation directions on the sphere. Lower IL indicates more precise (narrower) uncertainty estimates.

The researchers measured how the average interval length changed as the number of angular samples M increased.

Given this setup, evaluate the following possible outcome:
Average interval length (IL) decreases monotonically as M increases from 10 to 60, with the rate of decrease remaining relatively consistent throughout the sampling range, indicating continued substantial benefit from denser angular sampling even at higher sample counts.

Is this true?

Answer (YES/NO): NO